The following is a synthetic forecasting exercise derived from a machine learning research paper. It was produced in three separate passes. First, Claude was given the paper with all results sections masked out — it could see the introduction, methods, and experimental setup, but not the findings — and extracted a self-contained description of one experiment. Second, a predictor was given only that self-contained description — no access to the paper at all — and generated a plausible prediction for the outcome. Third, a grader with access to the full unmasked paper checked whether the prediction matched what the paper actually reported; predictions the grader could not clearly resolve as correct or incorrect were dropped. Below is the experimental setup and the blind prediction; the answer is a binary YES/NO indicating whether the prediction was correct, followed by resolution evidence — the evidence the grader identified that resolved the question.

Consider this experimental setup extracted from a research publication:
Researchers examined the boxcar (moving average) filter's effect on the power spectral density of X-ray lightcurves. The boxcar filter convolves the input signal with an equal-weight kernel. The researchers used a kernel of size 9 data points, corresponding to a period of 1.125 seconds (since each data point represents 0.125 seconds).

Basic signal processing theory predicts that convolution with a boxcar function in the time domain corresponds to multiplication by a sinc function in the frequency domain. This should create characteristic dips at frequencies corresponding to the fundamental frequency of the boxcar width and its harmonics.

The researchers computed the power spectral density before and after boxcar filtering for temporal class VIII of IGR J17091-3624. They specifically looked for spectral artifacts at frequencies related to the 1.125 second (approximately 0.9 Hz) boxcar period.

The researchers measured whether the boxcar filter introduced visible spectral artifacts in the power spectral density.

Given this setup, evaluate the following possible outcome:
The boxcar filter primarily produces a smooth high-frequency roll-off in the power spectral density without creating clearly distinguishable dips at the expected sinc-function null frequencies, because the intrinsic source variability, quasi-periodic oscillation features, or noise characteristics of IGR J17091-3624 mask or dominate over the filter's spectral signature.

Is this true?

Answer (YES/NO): NO